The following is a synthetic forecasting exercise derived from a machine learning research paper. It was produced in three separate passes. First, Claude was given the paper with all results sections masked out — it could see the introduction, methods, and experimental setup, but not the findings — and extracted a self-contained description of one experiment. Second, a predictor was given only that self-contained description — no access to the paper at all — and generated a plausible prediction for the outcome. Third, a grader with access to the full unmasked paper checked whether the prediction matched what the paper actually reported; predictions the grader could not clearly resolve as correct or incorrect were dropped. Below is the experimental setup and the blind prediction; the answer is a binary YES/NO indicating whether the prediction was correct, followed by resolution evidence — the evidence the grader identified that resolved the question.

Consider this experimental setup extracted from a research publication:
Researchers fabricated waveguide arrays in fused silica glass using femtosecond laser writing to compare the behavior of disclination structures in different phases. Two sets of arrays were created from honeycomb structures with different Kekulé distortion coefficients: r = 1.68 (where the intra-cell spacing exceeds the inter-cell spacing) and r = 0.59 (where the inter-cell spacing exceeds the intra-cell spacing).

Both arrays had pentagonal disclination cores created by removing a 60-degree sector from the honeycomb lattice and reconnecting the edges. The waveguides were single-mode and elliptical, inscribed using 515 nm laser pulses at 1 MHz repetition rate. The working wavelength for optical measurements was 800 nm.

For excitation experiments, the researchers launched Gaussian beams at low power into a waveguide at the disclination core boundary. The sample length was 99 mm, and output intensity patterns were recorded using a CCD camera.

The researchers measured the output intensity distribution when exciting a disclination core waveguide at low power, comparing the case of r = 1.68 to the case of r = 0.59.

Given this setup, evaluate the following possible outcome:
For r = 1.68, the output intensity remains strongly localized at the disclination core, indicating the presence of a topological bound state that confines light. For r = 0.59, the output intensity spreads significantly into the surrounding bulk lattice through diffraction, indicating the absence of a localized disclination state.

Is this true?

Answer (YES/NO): YES